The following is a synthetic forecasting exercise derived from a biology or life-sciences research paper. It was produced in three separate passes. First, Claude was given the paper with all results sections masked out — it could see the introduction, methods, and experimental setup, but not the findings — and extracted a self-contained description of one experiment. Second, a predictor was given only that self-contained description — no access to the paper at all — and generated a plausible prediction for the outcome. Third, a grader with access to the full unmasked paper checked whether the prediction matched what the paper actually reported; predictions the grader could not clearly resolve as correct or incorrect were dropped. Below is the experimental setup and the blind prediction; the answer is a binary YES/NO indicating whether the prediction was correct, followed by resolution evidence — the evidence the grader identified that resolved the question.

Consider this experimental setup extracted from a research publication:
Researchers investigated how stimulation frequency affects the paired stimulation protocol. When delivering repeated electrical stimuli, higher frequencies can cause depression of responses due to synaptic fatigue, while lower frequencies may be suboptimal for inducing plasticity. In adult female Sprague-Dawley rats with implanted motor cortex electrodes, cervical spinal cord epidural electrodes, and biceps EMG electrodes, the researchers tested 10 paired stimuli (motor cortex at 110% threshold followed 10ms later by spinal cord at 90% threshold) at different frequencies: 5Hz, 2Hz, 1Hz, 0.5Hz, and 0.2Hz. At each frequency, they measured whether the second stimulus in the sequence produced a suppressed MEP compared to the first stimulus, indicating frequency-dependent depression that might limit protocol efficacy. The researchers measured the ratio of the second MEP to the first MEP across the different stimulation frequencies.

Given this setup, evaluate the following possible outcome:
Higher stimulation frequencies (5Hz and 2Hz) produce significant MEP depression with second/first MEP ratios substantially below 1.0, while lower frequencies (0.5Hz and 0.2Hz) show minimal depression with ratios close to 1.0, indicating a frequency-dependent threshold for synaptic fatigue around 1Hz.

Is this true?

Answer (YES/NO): NO